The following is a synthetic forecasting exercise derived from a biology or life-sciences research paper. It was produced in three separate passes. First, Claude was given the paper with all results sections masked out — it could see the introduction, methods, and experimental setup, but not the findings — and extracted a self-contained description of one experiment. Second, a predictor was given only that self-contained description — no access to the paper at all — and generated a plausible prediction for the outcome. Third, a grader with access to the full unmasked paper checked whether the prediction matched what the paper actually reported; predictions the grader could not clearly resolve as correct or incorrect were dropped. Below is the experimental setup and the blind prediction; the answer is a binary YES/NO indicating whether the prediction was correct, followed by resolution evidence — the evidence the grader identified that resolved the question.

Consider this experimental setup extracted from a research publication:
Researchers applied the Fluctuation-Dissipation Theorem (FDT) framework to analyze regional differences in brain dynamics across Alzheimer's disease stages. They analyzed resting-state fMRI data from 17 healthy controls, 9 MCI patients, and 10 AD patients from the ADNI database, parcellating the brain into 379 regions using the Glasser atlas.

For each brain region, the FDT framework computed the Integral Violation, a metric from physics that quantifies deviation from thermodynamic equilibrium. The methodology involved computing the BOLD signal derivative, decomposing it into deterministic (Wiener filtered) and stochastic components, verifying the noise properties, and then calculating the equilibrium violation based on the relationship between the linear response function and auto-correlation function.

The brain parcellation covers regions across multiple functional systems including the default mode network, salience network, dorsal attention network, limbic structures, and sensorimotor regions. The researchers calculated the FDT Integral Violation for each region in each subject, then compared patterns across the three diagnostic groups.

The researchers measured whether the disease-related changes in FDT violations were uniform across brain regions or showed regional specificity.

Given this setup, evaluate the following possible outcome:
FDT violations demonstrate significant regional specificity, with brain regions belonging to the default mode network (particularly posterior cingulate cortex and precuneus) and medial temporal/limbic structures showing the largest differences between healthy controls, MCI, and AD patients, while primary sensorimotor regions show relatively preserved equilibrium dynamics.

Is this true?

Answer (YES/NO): NO